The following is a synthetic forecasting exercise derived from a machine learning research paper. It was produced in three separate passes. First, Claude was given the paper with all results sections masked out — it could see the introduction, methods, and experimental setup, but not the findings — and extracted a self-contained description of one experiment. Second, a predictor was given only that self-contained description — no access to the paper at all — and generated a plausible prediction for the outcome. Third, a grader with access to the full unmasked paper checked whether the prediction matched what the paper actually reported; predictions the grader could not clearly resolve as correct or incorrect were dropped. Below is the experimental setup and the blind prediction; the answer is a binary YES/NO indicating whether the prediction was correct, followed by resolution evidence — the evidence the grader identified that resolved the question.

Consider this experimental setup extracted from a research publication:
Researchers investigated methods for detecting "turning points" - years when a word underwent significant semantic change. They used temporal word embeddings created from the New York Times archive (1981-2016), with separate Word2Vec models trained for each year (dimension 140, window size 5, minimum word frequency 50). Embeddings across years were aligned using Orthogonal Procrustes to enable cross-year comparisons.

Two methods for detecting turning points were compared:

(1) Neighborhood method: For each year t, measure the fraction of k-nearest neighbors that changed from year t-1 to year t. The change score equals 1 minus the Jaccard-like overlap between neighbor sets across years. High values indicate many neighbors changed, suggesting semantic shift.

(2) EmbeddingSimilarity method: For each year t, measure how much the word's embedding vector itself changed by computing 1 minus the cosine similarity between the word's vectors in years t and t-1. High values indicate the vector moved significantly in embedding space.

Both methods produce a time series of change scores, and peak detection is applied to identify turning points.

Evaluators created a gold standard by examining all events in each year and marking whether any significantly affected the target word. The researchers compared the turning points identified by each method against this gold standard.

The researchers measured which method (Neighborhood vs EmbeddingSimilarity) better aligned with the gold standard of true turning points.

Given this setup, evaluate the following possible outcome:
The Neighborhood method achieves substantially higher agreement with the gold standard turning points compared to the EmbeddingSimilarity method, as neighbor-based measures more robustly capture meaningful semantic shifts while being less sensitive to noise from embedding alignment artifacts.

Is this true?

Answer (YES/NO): NO